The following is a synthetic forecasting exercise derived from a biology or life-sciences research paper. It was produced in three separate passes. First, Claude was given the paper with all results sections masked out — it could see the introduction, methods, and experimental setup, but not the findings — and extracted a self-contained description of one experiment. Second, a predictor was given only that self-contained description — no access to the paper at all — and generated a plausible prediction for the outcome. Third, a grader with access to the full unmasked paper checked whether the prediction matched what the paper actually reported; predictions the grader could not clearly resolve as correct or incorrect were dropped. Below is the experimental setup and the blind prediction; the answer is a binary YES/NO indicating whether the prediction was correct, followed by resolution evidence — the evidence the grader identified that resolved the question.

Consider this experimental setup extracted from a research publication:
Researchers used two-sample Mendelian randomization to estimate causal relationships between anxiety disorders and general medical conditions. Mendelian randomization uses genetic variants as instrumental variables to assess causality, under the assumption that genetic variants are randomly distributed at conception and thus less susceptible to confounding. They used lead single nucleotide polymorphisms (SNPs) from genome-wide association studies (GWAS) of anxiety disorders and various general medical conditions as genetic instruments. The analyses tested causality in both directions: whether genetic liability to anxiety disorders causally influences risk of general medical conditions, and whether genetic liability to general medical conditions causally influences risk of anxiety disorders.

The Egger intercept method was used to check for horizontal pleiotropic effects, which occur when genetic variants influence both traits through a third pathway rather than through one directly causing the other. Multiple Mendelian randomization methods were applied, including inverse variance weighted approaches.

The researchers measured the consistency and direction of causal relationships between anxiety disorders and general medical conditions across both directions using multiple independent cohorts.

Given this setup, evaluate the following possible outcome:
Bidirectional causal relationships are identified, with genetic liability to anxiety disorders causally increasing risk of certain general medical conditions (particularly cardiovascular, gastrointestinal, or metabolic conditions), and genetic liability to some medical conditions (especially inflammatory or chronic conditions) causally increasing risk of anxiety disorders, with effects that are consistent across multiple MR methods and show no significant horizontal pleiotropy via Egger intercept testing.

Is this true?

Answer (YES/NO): NO